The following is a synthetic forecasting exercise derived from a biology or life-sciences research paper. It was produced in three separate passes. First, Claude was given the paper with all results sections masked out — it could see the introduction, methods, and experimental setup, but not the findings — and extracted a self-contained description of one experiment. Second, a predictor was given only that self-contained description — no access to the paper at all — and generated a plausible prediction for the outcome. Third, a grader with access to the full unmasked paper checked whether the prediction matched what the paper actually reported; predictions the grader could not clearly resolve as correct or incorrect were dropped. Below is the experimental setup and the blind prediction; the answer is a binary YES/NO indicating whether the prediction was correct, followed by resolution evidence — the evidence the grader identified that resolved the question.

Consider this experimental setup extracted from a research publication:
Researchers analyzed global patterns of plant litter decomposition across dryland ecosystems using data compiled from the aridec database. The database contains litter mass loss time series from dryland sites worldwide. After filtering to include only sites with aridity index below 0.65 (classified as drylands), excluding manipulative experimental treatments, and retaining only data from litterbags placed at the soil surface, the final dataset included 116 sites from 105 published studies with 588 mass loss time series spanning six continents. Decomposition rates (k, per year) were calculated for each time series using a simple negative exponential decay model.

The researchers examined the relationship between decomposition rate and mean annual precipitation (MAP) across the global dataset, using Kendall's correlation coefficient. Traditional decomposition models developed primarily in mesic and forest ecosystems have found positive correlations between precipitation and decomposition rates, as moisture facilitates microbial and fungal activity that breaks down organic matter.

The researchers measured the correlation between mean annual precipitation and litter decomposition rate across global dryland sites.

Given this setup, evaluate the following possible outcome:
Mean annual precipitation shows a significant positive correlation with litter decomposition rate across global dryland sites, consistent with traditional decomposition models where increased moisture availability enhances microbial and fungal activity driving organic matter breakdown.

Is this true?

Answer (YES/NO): NO